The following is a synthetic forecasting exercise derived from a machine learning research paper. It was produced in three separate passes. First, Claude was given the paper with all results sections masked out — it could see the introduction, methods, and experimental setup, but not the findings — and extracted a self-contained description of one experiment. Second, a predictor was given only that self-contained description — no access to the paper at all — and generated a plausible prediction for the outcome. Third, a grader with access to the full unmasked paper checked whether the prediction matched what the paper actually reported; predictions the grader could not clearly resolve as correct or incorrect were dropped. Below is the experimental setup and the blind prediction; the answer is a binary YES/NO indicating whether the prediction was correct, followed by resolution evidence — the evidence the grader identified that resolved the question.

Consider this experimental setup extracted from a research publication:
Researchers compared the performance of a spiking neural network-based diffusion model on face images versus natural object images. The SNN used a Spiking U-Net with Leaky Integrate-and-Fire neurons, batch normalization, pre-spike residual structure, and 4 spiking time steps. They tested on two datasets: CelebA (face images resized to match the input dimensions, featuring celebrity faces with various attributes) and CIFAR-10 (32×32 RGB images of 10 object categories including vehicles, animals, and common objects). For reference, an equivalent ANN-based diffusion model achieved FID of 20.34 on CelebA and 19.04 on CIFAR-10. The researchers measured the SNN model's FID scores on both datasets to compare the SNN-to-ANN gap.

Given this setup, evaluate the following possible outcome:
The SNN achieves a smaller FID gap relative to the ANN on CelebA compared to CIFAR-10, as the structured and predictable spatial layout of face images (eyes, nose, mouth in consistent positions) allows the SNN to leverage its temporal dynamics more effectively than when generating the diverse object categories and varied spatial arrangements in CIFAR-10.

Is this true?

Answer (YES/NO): NO